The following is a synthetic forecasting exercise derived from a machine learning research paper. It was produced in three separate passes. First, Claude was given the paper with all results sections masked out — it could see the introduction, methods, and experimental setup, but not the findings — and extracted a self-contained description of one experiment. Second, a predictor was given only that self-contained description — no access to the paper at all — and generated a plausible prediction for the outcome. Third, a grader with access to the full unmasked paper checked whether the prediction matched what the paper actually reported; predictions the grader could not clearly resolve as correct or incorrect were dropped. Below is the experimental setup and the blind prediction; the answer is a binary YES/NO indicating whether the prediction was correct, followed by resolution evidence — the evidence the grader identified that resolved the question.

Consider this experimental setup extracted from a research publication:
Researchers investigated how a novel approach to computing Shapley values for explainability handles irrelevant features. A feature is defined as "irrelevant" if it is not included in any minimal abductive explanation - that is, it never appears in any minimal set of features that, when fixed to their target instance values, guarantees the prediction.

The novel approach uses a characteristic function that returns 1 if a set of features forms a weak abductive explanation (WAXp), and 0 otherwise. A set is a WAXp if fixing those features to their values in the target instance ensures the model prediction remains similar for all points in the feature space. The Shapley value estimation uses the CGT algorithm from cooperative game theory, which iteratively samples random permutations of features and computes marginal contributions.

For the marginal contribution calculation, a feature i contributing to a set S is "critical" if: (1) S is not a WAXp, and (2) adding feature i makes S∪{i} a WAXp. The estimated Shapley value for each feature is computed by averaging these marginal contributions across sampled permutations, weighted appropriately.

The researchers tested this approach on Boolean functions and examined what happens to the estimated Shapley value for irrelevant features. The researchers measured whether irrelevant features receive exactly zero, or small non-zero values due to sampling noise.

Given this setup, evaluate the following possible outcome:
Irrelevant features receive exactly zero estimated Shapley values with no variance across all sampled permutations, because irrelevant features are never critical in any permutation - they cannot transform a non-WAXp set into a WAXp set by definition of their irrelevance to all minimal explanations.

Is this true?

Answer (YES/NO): YES